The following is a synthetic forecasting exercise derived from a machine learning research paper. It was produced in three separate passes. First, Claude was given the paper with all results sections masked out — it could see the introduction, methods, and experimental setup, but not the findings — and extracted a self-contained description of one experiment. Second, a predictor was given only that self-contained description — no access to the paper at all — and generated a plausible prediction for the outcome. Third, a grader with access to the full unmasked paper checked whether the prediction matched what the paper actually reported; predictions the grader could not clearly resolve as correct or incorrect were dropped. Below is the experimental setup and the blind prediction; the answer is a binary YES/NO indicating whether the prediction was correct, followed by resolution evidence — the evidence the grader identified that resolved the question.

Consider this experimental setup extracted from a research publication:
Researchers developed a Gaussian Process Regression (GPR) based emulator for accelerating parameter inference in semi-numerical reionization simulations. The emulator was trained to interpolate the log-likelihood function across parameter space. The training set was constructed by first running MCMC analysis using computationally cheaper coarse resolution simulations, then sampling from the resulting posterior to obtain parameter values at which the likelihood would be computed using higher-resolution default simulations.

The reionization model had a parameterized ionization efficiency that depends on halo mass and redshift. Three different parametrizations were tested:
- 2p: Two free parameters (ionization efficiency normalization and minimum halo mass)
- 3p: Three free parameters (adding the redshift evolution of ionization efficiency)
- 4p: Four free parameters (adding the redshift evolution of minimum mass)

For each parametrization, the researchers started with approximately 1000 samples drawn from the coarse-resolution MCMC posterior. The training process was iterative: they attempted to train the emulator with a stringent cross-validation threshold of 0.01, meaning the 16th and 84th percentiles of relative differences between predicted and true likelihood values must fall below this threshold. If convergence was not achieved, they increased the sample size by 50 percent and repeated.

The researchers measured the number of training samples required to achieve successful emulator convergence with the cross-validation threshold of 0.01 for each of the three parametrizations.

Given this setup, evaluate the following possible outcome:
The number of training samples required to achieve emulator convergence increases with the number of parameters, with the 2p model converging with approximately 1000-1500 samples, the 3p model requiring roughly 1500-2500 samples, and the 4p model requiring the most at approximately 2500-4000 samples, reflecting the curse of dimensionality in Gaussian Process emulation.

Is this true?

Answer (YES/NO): NO